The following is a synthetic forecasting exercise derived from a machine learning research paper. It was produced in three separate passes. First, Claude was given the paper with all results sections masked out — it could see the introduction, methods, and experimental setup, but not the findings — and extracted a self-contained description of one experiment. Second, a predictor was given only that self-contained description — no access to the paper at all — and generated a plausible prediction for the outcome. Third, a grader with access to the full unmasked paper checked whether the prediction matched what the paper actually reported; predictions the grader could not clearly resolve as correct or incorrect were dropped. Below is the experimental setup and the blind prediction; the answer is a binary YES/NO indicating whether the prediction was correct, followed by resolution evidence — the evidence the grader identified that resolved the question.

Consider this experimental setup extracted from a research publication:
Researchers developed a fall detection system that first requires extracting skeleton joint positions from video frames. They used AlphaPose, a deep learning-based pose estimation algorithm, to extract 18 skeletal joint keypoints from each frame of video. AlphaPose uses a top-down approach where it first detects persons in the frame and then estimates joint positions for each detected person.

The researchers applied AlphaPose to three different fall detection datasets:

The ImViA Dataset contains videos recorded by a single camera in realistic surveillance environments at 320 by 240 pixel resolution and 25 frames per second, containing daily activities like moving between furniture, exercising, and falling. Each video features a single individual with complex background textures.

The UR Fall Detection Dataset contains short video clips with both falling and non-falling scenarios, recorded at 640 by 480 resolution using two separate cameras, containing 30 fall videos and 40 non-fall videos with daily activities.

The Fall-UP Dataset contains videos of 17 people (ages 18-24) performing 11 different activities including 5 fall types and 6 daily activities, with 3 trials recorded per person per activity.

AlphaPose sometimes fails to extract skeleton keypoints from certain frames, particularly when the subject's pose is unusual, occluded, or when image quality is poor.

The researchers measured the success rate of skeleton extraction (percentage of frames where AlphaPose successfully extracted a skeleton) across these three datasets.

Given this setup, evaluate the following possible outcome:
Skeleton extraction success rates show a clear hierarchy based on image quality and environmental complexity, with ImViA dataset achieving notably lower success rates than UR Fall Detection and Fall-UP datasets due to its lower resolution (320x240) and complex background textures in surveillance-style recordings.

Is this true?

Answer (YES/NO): NO